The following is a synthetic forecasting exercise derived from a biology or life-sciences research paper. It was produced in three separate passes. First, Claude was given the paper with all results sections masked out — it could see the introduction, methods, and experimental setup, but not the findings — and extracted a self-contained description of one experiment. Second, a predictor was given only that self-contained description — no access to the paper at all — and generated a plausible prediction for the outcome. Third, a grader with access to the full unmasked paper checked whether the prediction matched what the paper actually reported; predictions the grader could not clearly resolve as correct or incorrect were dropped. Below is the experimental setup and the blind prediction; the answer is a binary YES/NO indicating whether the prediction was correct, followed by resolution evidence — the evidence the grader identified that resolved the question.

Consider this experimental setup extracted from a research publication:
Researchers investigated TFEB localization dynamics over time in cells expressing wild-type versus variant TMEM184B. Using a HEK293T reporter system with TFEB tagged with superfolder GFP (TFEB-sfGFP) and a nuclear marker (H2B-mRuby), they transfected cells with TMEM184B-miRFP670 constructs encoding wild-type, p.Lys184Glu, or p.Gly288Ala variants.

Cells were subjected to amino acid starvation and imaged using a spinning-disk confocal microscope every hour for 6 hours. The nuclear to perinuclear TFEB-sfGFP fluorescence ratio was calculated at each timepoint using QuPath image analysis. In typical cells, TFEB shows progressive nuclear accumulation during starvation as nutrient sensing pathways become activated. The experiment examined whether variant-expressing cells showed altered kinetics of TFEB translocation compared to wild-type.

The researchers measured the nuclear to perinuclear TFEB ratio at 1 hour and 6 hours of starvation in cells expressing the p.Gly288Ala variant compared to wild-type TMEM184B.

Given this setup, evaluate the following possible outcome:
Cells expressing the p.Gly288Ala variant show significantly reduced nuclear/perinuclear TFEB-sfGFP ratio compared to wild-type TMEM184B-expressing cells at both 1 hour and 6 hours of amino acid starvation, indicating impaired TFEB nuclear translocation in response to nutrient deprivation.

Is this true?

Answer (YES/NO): NO